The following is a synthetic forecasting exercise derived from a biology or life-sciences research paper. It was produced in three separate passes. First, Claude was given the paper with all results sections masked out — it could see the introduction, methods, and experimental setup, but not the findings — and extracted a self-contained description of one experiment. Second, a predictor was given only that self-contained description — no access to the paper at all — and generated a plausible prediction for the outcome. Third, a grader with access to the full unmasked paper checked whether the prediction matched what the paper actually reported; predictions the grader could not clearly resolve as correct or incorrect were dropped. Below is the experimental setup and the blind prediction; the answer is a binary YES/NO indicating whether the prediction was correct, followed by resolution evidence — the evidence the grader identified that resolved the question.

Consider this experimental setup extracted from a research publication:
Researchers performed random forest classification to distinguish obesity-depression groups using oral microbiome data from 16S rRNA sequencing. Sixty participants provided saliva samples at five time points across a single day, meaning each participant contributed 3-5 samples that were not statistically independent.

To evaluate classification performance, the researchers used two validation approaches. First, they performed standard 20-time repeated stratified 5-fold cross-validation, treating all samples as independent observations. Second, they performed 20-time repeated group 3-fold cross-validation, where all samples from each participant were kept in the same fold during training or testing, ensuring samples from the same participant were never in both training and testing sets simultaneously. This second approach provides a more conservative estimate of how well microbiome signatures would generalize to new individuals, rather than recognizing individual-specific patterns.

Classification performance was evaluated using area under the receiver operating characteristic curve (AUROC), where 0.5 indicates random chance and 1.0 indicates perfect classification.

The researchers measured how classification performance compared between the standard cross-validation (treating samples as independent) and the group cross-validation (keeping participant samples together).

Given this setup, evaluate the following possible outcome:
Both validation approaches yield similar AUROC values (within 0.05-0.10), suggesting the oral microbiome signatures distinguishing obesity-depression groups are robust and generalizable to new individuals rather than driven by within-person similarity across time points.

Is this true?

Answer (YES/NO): NO